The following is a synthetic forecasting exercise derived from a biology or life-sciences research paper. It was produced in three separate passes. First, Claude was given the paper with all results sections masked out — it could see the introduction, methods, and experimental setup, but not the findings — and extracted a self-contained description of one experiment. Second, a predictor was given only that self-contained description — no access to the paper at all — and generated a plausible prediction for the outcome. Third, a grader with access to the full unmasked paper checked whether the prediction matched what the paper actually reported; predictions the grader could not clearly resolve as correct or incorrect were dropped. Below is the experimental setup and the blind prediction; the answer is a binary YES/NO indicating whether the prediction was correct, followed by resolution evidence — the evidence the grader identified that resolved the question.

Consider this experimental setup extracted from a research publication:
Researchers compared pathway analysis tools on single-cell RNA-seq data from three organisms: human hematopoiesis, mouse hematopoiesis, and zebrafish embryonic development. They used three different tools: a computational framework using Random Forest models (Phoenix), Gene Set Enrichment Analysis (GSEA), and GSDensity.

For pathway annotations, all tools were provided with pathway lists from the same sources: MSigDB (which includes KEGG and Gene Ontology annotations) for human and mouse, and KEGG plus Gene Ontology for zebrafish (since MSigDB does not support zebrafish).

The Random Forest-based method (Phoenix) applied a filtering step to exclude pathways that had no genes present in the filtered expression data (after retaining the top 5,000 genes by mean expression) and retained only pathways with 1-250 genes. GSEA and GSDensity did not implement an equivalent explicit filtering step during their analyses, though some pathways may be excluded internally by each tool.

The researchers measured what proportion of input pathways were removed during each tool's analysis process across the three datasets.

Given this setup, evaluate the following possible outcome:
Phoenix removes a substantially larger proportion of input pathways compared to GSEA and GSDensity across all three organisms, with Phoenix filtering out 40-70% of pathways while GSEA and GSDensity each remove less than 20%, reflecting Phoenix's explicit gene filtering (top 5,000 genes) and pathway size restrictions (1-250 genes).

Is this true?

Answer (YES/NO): NO